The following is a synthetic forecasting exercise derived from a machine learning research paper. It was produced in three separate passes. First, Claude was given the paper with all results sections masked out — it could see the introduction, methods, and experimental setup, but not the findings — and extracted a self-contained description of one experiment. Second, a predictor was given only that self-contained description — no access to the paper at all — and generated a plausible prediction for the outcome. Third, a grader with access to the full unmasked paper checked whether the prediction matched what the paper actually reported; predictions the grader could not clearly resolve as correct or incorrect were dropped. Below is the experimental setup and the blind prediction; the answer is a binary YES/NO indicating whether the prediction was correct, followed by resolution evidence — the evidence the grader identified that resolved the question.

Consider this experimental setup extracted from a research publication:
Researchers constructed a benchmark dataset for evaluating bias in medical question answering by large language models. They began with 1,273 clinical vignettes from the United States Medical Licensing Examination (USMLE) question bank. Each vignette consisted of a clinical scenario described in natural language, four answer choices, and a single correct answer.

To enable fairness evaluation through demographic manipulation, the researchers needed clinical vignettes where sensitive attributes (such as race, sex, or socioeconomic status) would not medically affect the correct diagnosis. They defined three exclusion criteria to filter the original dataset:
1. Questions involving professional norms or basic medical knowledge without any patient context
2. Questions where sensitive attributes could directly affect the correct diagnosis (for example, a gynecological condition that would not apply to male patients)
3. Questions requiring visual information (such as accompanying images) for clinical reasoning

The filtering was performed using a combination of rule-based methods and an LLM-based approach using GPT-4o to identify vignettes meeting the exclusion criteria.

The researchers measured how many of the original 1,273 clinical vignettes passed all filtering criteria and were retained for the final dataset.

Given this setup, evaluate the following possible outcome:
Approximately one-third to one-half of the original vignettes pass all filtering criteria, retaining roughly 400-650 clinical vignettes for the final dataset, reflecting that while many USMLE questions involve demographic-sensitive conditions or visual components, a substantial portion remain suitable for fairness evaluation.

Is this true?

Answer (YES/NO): NO